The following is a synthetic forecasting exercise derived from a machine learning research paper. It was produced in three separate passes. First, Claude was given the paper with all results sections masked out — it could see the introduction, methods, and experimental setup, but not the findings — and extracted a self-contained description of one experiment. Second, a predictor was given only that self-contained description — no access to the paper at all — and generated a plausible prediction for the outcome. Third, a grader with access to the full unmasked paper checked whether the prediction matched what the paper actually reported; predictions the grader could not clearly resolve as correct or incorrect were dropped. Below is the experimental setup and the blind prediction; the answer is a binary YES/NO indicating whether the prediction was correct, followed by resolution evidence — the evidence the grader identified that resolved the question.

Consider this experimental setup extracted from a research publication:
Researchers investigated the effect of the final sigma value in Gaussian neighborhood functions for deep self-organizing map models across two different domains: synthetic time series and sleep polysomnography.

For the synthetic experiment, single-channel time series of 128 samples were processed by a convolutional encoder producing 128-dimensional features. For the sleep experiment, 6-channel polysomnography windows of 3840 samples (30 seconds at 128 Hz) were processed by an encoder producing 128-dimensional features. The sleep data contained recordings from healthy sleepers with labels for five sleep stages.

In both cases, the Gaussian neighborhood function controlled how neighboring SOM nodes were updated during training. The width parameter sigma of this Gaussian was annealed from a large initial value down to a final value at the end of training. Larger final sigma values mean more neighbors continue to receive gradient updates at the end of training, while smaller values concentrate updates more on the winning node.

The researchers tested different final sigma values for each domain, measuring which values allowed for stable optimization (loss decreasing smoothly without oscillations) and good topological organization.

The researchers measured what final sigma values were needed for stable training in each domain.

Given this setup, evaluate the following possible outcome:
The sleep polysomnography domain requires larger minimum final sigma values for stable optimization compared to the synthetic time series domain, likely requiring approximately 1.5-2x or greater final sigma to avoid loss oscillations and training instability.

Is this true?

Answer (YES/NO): NO